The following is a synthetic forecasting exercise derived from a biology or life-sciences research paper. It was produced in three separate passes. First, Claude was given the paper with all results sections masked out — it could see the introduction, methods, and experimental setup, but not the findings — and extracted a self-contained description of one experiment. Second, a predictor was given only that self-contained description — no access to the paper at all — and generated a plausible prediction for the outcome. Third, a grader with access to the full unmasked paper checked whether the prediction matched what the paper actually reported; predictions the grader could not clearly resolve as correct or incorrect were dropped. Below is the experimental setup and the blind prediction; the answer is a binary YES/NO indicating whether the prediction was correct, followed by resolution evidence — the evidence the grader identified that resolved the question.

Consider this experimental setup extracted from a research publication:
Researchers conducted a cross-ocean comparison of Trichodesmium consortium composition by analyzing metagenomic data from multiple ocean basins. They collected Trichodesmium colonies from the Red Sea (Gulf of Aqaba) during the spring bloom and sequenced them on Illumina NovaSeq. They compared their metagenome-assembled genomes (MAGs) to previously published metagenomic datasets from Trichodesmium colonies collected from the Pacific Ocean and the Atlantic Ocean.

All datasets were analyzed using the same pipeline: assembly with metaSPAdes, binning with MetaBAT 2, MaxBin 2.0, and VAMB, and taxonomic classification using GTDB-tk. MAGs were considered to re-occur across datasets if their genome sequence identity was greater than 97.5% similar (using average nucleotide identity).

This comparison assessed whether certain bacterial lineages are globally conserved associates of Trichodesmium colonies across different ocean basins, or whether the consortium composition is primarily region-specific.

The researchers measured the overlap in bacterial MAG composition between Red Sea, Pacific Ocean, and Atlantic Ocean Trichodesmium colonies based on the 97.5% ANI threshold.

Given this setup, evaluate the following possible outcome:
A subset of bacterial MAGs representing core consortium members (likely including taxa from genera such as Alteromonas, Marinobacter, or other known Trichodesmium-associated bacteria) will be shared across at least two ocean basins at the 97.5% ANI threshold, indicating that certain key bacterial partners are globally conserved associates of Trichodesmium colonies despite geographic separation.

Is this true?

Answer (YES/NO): NO